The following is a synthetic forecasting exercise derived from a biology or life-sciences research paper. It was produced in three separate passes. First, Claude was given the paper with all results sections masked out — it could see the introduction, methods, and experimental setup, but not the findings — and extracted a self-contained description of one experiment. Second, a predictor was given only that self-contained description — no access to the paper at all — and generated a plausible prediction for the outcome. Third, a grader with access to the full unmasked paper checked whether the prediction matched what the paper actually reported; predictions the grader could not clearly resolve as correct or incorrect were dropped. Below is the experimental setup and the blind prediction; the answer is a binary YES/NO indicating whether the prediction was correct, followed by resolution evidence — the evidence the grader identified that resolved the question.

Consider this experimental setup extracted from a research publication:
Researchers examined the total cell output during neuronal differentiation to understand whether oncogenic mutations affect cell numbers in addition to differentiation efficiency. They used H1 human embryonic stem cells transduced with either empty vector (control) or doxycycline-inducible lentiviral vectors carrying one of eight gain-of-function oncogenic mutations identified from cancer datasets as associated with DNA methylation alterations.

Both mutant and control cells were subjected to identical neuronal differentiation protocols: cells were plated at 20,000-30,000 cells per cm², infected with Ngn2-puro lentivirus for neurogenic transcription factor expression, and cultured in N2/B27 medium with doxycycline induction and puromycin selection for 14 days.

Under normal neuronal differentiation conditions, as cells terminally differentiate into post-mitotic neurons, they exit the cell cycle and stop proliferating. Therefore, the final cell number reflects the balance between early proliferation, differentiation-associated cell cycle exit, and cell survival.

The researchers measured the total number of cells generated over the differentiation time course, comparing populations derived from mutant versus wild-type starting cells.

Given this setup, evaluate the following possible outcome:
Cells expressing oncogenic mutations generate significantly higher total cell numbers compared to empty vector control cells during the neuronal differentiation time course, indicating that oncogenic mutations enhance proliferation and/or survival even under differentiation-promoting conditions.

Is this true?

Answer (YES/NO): YES